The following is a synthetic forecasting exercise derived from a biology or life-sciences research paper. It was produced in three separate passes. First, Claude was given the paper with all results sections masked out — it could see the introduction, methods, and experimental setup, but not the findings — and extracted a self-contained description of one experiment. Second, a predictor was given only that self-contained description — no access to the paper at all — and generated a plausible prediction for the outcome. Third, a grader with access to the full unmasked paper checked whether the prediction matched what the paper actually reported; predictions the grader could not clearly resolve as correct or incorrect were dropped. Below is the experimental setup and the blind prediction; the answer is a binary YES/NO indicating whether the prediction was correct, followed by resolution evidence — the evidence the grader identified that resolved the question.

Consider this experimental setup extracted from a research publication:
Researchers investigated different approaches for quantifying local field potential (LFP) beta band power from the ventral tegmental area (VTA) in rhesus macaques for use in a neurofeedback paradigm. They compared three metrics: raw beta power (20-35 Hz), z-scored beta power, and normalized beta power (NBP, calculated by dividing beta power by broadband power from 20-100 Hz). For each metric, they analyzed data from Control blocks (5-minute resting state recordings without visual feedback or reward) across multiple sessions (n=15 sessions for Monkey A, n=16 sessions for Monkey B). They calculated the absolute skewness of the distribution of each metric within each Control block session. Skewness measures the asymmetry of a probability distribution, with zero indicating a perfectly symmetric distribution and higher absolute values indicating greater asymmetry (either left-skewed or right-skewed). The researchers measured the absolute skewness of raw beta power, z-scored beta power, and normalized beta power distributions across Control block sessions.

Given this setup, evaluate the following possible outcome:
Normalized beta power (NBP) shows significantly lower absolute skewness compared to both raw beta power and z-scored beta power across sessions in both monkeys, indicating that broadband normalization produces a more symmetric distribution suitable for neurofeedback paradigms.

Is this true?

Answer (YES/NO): YES